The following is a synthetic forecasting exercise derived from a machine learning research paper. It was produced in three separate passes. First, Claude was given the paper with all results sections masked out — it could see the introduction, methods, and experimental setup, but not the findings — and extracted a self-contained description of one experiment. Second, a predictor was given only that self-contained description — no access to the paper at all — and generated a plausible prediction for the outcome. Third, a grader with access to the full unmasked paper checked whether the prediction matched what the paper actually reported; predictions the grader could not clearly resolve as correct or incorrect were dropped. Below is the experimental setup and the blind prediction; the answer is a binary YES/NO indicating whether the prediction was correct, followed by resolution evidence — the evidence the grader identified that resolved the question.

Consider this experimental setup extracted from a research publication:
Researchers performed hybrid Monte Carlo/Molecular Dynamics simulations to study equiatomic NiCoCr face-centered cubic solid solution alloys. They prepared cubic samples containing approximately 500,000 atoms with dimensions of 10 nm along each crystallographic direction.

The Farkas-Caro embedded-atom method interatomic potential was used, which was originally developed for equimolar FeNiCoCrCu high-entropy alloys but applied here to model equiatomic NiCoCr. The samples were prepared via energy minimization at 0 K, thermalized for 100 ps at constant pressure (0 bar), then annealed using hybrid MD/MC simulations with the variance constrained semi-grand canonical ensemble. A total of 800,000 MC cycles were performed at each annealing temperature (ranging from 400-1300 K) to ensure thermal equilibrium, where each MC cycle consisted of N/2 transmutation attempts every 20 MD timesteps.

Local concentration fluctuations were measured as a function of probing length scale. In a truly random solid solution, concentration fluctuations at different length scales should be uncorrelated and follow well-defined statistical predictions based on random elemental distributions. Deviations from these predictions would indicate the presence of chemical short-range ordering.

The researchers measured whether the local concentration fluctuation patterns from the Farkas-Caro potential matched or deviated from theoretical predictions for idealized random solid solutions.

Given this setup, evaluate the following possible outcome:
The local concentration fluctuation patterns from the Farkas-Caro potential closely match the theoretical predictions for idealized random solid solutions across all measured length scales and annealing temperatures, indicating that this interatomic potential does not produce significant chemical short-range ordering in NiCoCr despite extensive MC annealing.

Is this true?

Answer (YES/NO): YES